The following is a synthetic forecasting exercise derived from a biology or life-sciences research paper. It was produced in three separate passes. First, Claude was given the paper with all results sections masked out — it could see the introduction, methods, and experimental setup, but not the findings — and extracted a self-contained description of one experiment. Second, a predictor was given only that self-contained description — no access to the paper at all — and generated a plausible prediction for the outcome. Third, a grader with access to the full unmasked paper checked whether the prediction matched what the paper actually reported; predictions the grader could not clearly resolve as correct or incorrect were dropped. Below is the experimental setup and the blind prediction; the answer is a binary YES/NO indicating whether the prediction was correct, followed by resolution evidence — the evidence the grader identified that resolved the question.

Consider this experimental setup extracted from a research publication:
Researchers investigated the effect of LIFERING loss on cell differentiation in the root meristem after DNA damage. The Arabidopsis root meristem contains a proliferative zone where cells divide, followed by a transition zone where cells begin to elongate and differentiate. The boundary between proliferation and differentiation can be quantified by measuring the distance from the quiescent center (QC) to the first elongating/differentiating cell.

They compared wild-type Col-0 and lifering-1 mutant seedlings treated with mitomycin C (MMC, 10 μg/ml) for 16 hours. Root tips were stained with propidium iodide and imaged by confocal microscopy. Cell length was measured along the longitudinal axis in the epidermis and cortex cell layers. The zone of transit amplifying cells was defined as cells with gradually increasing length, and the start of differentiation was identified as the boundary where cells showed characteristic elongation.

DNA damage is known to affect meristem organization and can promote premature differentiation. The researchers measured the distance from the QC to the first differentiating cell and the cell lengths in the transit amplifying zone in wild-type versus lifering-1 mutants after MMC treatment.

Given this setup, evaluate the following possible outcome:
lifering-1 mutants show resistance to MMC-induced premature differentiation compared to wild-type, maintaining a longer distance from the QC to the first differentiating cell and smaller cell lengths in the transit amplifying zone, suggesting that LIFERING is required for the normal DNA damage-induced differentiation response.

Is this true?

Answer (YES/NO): NO